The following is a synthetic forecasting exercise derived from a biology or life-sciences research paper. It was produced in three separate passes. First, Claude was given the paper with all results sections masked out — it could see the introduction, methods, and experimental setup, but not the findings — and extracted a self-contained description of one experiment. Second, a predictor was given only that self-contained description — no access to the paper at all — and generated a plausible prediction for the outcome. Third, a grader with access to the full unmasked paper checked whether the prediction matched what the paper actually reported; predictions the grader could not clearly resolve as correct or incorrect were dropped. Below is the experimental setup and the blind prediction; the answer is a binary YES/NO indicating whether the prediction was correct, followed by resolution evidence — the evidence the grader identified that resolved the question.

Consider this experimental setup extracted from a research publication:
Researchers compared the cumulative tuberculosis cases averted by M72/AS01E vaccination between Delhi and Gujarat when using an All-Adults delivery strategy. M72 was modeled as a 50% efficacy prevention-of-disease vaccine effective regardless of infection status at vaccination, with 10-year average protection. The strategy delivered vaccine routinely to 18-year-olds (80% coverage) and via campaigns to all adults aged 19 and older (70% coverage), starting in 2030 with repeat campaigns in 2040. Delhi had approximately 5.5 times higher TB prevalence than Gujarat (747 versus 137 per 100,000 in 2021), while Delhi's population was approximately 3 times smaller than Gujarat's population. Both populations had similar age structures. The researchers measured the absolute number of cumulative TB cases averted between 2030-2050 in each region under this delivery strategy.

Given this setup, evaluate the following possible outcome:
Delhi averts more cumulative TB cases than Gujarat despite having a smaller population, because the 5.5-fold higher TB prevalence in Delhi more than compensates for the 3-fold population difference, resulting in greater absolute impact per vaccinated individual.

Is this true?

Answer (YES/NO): YES